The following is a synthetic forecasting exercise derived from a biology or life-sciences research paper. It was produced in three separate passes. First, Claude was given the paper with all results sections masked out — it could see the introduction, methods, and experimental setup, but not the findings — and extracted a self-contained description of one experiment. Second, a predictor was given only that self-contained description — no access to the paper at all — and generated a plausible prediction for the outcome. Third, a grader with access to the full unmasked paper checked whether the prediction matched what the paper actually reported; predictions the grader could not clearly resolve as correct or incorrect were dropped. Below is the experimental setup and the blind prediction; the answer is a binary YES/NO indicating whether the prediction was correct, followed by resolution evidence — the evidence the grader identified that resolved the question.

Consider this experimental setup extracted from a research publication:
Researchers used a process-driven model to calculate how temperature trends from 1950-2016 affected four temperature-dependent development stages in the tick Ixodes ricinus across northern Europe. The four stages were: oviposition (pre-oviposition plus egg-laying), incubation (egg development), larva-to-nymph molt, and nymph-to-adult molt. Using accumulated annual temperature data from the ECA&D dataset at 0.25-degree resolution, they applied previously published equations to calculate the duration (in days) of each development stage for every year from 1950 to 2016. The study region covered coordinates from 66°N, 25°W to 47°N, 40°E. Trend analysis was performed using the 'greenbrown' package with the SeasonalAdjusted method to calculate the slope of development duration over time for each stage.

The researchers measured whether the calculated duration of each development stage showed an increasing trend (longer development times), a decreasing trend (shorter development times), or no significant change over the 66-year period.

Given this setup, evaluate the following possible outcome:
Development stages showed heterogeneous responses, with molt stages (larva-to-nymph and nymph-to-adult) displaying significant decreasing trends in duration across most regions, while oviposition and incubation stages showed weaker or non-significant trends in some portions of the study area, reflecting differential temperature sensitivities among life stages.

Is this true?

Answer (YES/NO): NO